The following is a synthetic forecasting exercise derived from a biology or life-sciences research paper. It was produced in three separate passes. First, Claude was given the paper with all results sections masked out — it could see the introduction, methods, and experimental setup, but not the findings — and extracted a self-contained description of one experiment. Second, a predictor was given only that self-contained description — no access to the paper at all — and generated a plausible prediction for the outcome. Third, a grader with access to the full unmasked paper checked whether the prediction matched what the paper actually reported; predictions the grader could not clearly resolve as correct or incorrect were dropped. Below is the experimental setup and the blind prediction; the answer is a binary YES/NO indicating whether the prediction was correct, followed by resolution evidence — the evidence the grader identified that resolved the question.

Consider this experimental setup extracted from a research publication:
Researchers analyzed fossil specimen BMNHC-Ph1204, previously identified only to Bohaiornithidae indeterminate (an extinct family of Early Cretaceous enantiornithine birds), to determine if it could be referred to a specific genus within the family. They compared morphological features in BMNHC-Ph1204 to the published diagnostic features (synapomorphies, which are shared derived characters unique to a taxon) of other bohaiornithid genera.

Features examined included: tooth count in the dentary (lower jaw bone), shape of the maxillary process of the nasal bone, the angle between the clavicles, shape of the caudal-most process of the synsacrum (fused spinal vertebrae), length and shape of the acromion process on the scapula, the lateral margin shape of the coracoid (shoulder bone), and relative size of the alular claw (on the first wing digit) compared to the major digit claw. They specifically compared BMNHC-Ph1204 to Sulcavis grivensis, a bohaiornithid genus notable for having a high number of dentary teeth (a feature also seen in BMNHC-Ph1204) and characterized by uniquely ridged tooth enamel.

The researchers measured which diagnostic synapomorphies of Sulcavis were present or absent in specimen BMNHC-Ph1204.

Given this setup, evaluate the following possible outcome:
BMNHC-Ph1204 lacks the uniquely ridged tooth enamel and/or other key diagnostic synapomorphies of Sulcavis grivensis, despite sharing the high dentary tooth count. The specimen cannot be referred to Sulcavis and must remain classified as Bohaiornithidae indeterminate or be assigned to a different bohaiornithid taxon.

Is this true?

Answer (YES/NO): NO